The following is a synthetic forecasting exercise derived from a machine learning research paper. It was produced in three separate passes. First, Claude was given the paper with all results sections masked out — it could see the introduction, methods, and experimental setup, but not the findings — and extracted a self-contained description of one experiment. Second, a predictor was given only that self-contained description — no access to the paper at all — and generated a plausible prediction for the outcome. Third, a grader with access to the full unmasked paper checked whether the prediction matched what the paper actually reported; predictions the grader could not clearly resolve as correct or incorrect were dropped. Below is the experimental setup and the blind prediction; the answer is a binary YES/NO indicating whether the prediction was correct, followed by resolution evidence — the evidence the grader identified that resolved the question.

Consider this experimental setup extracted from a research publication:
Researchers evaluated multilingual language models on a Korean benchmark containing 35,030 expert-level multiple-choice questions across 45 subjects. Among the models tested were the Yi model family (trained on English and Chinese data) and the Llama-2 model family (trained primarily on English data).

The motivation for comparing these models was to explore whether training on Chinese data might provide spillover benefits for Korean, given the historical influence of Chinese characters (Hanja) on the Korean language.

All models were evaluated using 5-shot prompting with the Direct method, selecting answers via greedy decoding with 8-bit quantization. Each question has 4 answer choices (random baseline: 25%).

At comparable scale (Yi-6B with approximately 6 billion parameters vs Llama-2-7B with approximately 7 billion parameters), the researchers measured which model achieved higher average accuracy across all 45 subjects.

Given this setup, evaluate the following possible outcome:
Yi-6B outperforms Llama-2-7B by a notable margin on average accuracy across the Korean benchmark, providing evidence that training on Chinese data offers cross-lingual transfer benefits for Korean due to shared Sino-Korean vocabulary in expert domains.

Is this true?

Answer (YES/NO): NO